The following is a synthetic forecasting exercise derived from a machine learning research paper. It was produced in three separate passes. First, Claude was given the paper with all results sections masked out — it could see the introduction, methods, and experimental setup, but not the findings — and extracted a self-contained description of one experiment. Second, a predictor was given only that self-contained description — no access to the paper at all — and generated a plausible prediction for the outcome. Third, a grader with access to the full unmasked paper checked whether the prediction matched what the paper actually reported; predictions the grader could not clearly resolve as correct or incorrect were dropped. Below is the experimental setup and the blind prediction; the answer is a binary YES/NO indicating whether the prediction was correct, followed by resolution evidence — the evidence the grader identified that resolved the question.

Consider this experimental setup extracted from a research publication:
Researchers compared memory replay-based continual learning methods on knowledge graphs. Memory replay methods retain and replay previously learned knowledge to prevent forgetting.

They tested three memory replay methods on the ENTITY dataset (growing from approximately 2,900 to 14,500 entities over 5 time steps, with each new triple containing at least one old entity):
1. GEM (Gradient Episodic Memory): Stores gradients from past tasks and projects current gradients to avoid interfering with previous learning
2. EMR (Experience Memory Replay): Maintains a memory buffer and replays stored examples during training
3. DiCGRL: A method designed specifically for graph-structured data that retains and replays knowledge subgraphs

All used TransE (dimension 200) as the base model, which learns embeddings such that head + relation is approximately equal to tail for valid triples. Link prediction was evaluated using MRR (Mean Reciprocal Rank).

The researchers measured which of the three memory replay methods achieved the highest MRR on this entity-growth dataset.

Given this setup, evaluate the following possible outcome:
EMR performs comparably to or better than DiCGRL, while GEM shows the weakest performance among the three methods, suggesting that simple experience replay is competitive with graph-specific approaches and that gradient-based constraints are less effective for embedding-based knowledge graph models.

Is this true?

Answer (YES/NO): NO